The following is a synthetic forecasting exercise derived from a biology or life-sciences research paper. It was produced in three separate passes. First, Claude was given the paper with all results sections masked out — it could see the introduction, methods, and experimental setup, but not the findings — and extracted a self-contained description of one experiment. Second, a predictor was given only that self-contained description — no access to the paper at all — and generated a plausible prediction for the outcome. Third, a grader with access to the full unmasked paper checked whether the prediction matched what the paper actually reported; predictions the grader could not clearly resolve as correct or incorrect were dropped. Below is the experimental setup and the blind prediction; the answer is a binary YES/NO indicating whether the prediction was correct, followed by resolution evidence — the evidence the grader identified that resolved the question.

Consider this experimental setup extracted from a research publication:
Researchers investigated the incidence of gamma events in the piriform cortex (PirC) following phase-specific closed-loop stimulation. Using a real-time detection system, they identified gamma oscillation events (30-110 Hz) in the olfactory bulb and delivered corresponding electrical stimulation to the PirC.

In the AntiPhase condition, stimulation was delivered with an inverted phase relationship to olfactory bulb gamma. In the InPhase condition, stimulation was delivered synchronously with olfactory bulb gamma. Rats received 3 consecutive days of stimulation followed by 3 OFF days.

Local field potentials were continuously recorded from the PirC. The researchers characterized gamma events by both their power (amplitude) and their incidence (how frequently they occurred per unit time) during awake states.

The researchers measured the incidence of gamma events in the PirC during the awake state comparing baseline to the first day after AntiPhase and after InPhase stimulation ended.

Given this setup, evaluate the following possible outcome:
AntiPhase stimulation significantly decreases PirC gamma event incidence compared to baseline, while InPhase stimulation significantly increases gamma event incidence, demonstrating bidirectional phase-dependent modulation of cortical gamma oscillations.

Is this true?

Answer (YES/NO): NO